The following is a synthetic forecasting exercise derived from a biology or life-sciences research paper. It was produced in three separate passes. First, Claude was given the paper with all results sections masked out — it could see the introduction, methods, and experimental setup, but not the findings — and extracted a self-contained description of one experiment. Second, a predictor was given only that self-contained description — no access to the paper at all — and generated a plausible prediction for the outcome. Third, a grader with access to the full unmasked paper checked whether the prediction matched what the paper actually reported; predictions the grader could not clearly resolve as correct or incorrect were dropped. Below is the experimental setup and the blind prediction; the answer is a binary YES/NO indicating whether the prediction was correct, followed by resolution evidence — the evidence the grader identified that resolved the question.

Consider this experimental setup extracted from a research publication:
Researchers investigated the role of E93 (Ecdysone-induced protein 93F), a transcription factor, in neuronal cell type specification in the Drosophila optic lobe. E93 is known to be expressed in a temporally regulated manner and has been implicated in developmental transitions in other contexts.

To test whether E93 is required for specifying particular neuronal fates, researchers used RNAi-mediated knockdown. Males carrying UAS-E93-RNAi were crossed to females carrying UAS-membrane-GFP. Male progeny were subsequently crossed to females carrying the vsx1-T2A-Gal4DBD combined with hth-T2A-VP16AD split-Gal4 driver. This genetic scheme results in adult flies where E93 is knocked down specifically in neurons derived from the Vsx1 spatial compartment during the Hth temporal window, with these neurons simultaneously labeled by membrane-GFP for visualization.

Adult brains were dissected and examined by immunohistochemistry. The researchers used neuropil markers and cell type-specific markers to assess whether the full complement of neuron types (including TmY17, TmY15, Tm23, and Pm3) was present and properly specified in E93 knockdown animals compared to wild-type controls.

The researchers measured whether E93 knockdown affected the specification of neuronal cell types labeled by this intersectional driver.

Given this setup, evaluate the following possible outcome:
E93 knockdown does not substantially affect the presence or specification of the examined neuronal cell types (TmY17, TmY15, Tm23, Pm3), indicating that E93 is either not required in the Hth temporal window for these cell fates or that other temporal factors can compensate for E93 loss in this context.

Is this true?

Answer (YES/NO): NO